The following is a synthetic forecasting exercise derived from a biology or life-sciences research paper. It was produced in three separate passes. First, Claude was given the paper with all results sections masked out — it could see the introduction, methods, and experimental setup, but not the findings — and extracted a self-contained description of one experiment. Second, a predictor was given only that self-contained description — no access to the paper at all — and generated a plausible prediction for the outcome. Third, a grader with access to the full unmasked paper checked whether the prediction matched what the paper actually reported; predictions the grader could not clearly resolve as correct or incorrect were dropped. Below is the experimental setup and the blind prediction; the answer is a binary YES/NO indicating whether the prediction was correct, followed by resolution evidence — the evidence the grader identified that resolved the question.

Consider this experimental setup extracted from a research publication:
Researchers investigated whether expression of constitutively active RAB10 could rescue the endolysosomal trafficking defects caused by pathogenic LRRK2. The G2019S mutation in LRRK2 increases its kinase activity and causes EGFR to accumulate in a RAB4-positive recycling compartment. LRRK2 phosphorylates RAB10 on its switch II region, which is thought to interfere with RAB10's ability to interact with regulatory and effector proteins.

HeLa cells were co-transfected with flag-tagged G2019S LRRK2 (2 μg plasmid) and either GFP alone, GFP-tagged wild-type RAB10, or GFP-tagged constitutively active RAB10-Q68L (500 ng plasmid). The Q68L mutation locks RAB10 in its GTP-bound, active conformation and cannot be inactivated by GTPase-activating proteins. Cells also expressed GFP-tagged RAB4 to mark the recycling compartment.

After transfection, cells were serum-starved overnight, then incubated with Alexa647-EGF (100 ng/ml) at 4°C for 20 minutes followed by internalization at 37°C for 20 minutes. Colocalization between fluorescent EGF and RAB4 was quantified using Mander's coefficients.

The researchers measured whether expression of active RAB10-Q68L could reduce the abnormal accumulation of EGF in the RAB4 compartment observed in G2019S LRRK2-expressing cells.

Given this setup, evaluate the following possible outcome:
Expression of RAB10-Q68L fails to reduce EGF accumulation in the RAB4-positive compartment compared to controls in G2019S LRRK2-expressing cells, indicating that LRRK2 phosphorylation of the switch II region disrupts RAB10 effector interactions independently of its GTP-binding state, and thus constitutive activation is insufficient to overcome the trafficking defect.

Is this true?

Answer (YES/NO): NO